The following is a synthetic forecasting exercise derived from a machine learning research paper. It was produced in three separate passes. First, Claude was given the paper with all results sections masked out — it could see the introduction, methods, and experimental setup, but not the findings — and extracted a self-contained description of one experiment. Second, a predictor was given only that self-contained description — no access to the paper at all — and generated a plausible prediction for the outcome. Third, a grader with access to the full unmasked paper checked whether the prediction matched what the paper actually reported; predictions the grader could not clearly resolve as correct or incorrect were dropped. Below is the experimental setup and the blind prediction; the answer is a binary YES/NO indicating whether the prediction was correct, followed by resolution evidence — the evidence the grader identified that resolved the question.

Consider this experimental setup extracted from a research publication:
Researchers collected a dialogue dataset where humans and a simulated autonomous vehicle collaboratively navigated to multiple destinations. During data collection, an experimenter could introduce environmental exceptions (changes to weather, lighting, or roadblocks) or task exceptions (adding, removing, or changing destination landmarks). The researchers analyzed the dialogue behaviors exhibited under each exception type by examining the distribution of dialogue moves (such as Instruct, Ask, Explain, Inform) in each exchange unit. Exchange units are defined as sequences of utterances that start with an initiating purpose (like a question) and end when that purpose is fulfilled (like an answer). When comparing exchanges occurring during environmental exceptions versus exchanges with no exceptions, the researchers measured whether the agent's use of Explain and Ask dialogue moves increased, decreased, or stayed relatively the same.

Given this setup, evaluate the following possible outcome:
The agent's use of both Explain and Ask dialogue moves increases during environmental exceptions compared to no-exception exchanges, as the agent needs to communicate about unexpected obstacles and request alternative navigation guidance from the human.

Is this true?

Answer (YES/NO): YES